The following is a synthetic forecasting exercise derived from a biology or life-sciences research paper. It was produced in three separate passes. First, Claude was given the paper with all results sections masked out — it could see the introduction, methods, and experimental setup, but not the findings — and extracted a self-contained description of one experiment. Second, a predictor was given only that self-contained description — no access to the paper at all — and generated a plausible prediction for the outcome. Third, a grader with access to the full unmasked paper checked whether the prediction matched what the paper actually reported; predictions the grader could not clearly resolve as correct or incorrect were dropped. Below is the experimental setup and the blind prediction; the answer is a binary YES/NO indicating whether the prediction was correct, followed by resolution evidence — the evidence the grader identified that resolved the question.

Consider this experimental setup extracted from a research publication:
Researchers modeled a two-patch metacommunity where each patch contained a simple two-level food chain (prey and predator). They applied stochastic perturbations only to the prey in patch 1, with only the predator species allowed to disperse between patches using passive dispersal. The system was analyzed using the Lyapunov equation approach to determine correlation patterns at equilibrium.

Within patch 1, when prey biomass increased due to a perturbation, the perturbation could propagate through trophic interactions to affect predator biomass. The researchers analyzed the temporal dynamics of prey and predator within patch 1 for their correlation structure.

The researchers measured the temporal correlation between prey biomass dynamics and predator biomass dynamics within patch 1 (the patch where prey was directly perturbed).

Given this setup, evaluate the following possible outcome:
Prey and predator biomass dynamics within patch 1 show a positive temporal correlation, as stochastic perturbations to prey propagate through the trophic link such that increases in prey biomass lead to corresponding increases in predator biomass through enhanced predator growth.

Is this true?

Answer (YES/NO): YES